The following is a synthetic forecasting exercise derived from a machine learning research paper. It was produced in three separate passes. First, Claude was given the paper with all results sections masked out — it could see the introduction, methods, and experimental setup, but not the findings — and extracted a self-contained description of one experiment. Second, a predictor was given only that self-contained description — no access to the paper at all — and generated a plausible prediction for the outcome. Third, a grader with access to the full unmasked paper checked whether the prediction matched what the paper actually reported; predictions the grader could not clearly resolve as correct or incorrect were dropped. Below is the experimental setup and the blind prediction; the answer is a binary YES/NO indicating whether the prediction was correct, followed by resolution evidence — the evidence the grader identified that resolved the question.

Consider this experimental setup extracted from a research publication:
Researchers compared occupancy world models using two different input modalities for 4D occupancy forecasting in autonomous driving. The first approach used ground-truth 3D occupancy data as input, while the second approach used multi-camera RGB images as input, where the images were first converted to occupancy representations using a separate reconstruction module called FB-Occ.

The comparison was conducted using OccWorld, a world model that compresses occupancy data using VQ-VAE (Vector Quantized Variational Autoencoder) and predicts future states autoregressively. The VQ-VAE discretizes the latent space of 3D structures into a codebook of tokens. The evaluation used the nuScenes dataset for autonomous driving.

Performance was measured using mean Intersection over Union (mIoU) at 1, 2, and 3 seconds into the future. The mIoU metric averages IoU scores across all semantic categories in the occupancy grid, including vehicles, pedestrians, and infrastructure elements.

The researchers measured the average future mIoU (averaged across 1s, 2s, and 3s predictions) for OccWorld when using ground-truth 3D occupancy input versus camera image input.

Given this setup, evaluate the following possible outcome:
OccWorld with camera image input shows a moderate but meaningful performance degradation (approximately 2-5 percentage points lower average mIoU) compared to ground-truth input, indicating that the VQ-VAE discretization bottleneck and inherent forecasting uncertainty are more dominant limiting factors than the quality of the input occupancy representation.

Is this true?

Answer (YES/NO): NO